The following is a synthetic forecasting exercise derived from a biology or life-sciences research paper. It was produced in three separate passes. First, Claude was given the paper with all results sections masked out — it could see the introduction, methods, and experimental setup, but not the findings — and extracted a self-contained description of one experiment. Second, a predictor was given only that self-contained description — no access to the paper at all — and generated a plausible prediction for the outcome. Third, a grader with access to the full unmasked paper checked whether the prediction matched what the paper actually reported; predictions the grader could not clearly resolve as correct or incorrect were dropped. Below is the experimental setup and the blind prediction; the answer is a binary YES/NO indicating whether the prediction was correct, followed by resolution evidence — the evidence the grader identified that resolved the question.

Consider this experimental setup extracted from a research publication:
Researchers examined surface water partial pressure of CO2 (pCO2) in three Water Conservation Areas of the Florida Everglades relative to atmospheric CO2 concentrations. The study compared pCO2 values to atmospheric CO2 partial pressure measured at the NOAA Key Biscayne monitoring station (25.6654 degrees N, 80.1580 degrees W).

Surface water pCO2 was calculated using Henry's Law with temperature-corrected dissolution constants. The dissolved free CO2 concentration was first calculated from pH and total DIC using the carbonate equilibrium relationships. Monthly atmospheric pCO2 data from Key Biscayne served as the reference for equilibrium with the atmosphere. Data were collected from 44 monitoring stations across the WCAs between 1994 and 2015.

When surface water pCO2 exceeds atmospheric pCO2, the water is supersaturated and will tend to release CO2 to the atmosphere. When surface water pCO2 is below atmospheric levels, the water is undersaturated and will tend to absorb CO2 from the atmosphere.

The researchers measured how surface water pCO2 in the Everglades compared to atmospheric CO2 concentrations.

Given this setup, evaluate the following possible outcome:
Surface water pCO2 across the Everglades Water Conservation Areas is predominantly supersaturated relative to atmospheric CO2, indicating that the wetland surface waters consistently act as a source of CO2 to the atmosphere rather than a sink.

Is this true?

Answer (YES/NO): YES